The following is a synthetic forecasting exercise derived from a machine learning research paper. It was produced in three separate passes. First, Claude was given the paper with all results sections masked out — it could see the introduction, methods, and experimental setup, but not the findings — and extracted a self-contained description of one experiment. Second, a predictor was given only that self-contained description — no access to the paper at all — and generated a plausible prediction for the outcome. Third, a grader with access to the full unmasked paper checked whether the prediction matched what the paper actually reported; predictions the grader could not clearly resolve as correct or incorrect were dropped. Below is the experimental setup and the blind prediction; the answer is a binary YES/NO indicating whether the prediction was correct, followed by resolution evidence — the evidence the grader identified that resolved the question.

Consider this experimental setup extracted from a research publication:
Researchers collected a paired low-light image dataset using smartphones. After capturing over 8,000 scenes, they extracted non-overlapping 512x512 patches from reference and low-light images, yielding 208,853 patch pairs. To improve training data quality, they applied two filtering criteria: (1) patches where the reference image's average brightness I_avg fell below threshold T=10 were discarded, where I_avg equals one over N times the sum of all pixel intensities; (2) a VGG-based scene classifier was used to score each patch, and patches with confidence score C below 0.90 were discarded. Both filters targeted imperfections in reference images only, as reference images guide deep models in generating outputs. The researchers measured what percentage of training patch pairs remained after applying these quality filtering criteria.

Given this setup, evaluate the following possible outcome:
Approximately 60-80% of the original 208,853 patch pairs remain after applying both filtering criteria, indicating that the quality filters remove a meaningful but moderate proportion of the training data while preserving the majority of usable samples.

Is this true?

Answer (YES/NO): NO